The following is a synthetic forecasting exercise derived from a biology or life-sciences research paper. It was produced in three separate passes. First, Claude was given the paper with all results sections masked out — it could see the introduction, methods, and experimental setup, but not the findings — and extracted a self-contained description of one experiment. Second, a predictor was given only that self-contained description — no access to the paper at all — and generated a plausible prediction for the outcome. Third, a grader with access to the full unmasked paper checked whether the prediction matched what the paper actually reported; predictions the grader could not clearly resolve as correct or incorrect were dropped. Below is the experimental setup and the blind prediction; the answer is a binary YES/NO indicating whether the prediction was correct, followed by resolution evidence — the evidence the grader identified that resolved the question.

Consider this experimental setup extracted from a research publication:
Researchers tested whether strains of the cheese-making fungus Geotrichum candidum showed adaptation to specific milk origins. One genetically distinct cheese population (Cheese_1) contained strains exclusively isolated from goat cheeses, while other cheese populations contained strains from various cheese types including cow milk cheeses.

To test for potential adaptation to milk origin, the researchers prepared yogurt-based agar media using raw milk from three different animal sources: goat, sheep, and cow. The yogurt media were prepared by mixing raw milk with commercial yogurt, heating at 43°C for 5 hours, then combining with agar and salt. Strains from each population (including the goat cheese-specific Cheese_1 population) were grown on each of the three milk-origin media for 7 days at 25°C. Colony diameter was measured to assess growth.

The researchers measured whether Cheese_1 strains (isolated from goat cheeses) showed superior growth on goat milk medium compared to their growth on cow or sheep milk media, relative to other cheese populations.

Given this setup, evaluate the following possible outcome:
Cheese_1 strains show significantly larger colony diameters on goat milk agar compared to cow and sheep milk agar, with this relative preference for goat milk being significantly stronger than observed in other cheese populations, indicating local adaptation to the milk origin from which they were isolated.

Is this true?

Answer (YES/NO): NO